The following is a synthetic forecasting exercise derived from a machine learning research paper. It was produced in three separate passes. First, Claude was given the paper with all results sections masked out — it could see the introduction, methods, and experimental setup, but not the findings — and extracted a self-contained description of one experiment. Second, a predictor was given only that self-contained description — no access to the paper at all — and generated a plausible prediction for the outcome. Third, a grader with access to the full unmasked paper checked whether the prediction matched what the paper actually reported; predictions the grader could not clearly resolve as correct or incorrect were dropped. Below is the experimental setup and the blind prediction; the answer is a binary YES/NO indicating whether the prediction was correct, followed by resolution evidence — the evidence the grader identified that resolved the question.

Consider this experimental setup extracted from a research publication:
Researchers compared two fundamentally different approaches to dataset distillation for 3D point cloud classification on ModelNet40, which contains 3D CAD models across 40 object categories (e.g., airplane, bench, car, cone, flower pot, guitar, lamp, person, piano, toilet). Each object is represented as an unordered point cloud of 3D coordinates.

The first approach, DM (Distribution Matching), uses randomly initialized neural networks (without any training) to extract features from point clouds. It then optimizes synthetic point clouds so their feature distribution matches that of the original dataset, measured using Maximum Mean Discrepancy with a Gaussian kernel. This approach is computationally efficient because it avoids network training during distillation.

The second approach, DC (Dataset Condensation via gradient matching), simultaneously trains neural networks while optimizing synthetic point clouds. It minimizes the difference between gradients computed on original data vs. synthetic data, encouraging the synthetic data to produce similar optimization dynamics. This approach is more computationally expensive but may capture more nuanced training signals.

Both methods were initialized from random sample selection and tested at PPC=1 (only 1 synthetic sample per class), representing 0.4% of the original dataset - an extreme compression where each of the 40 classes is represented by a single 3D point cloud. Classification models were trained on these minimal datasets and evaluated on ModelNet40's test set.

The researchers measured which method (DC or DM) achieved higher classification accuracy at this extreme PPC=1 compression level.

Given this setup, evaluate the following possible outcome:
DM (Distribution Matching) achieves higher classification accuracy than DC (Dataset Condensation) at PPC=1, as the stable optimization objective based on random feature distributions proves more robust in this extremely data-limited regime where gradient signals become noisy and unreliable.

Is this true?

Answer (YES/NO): NO